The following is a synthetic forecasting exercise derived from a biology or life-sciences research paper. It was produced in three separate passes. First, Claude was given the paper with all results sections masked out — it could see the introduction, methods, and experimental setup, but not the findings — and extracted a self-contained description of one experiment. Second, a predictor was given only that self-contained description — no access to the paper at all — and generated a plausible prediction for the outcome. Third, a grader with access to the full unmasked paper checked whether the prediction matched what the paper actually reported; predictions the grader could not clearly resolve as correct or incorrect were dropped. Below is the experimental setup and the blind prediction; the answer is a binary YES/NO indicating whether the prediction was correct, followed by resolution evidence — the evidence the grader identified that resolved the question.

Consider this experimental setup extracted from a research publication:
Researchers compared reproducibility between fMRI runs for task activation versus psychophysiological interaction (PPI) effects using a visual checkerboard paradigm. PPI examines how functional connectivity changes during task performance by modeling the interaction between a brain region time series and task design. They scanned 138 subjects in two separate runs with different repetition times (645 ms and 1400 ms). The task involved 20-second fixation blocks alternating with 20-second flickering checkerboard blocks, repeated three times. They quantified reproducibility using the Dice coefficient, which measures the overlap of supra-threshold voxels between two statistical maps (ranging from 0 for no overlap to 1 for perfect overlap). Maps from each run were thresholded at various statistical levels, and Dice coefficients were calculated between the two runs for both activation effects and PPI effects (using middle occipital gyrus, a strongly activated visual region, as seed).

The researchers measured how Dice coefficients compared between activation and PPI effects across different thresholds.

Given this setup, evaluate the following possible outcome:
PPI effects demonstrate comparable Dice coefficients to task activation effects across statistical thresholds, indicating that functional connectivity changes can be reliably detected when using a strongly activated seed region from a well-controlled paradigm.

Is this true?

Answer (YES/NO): NO